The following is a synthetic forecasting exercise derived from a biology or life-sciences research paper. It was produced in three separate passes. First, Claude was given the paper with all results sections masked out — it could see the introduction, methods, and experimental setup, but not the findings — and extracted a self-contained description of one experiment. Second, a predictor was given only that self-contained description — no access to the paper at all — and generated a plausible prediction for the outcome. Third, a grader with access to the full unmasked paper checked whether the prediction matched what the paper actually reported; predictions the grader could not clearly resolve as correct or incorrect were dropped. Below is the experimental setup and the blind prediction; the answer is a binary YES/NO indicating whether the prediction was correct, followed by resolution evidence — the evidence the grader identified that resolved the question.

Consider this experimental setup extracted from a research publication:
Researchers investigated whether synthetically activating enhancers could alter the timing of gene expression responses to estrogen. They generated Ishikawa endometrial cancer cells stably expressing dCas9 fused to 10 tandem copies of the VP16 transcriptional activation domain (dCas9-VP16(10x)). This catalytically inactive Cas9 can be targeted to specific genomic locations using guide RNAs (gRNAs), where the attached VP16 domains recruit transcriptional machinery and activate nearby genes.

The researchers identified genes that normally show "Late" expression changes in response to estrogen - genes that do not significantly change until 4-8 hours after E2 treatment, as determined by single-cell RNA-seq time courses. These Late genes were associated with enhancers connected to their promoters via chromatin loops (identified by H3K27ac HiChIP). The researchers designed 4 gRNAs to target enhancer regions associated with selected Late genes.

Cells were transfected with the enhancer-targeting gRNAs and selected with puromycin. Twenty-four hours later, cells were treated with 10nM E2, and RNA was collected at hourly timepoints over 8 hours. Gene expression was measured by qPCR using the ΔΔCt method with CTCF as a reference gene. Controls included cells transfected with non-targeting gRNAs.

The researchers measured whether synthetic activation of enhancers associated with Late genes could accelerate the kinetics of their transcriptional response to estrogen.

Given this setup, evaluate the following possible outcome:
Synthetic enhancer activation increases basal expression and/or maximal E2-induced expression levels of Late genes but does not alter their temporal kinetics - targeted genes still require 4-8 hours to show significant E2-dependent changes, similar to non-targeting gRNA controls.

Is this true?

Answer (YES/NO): NO